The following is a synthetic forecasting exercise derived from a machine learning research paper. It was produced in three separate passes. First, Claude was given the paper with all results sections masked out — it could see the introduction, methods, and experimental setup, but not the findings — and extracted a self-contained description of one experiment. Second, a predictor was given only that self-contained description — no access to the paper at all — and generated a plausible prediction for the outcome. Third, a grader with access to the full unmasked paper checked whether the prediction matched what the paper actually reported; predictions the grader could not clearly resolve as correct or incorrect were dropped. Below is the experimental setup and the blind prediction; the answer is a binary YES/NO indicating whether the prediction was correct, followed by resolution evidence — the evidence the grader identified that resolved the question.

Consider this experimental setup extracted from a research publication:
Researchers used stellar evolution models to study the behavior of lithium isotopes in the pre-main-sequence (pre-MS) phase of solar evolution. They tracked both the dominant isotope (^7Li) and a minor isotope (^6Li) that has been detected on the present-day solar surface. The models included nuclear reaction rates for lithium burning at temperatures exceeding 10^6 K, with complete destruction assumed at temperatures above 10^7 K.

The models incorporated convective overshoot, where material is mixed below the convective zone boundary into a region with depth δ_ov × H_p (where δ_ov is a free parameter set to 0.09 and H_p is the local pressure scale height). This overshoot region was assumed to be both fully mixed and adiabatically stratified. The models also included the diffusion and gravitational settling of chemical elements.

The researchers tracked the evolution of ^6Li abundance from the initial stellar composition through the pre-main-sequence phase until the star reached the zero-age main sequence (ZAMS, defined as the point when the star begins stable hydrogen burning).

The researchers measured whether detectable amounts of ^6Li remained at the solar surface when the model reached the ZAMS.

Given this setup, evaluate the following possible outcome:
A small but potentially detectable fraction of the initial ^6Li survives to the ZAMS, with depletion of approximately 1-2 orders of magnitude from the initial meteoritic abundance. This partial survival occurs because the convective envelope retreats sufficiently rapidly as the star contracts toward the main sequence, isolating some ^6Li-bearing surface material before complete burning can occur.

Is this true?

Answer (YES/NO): NO